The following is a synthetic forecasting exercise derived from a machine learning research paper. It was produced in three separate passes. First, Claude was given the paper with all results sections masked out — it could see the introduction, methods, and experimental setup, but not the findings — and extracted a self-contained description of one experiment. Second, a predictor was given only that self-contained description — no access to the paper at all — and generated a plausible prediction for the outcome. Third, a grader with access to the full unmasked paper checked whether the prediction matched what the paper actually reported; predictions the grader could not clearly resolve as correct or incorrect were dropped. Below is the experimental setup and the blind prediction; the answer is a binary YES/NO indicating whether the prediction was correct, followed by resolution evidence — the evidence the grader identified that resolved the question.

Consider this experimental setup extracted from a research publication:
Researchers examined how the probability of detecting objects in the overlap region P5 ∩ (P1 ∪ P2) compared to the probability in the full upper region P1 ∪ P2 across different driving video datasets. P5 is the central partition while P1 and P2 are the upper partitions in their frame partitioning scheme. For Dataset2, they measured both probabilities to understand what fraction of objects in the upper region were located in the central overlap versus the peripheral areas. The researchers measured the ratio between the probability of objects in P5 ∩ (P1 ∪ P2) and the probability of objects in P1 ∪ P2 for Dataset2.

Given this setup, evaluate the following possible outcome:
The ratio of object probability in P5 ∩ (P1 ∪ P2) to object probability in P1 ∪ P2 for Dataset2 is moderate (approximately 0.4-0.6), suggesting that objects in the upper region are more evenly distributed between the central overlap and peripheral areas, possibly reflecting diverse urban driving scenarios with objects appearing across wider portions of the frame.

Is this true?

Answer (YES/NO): NO